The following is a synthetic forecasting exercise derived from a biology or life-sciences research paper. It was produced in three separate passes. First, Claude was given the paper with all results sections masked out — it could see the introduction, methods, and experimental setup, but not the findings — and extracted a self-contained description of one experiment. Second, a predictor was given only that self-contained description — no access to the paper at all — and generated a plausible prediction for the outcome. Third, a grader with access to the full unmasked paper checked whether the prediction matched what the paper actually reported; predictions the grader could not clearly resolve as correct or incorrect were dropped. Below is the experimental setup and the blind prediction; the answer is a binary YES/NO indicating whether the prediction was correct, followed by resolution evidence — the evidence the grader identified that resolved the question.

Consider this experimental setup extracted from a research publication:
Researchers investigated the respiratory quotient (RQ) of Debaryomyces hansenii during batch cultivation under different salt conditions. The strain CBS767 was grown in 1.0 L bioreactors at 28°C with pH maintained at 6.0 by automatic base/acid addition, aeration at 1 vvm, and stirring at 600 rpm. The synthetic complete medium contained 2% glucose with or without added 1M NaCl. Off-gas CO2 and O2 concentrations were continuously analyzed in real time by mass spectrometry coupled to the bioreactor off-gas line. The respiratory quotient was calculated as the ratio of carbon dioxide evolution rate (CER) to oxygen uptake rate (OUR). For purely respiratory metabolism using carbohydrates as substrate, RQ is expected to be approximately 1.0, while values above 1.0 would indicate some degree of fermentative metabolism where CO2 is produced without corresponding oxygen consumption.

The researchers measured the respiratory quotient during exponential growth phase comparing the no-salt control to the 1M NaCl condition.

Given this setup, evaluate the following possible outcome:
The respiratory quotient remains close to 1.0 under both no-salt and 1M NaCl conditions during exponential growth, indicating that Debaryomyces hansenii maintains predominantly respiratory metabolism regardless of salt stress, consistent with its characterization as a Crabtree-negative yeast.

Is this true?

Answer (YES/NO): YES